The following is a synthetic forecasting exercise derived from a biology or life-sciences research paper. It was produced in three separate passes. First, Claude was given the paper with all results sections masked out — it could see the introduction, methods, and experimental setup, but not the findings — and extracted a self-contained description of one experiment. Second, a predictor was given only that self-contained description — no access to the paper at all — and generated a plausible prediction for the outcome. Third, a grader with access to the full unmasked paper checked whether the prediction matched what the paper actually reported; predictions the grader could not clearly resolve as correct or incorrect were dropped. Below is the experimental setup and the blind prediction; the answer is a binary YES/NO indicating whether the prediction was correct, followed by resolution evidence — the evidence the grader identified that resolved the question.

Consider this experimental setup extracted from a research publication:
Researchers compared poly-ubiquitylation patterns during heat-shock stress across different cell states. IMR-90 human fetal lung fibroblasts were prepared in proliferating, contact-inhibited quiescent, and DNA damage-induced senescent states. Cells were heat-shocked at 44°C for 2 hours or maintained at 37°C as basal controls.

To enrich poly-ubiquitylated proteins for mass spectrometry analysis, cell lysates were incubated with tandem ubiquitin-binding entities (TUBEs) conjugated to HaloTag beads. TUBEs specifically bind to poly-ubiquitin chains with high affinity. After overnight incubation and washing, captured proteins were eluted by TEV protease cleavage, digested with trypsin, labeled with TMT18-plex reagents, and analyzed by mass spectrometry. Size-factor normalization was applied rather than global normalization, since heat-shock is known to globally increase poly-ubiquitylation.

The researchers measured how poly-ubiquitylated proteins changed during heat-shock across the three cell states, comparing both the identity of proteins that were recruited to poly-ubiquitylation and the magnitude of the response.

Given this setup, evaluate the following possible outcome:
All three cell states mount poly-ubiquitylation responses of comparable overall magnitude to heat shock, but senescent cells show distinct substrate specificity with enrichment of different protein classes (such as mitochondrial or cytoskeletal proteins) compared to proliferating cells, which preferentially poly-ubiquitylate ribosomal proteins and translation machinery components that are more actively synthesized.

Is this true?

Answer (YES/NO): NO